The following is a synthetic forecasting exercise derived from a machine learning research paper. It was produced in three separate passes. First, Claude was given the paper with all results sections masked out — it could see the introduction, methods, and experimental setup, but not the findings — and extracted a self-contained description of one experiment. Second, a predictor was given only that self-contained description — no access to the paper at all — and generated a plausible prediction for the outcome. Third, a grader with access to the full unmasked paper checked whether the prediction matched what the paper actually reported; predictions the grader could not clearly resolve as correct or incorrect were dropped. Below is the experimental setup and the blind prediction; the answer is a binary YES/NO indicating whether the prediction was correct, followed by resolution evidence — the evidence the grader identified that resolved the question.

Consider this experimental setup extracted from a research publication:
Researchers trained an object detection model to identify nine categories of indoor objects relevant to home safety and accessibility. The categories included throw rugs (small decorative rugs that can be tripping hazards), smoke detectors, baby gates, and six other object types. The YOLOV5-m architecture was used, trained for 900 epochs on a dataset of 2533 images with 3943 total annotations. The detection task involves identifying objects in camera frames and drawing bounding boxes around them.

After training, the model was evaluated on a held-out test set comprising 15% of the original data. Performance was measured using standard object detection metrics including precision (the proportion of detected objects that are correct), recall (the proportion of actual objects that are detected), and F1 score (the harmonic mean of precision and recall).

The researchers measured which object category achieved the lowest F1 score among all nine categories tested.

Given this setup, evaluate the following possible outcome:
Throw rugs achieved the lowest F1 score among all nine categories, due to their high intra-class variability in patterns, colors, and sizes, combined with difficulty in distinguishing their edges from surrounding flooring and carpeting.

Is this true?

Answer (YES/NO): NO